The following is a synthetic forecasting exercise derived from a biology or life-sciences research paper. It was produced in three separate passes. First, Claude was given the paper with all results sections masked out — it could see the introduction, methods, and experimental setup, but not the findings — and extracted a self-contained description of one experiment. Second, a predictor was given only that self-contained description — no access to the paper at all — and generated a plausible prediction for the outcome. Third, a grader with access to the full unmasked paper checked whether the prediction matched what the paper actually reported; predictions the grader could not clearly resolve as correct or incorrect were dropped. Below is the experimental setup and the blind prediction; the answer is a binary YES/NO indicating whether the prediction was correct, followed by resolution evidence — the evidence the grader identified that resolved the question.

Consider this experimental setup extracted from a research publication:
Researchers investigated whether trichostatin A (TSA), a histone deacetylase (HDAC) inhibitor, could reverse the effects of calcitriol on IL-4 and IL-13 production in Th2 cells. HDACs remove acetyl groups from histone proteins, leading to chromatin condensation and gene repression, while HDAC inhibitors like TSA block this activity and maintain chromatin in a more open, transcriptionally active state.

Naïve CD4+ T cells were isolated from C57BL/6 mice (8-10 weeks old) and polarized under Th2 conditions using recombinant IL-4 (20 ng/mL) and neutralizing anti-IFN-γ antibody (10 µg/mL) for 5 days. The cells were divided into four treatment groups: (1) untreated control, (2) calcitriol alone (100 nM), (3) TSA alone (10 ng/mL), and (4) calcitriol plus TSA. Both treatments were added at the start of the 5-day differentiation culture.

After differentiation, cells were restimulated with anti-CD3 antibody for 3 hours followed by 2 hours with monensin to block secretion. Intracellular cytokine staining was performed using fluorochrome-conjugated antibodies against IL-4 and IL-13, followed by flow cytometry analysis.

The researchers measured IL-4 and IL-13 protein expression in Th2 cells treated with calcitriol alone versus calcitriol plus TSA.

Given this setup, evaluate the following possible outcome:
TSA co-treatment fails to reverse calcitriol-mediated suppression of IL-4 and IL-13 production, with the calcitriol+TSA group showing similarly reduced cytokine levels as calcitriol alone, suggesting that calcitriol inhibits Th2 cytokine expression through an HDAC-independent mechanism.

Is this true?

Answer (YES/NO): NO